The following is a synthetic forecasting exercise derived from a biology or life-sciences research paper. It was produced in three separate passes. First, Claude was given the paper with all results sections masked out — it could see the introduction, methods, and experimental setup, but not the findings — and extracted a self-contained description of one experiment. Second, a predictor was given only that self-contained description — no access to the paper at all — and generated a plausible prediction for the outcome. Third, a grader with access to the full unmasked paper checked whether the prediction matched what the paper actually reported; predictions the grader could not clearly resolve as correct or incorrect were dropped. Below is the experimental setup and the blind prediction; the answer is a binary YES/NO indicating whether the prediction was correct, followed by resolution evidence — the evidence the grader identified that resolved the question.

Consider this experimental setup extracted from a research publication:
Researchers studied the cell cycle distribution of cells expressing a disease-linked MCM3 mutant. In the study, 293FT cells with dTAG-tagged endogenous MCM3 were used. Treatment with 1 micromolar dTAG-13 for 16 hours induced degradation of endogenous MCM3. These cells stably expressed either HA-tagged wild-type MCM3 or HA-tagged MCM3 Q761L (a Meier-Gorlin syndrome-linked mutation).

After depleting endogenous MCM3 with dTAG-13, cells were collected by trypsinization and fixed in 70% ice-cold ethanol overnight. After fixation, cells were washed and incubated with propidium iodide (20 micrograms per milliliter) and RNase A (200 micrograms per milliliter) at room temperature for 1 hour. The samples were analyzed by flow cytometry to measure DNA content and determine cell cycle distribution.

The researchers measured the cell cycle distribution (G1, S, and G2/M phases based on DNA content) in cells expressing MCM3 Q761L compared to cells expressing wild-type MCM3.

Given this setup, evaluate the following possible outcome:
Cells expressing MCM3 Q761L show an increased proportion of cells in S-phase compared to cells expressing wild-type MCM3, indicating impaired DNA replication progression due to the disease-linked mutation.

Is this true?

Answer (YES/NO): NO